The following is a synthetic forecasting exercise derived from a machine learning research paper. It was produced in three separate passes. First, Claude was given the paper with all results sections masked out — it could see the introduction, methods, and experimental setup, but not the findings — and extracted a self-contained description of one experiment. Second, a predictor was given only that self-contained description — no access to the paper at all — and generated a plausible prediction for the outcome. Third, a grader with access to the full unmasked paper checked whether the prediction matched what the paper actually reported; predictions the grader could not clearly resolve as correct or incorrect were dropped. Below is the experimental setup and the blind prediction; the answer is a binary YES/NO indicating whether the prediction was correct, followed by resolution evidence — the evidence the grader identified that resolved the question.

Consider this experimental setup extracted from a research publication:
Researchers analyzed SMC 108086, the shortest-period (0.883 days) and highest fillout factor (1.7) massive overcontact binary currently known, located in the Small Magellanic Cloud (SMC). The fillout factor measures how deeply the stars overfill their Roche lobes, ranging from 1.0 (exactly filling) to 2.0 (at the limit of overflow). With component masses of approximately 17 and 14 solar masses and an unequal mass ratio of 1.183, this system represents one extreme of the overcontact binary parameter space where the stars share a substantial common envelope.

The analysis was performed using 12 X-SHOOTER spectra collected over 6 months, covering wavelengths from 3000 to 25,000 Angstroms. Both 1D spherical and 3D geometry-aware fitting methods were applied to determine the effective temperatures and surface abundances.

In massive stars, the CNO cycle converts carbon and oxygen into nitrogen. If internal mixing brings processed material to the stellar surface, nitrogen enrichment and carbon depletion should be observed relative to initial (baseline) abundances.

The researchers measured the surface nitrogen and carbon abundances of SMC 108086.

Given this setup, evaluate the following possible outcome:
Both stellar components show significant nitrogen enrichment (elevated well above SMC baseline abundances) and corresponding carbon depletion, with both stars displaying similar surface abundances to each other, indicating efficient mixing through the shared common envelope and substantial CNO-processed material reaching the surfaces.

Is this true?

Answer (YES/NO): NO